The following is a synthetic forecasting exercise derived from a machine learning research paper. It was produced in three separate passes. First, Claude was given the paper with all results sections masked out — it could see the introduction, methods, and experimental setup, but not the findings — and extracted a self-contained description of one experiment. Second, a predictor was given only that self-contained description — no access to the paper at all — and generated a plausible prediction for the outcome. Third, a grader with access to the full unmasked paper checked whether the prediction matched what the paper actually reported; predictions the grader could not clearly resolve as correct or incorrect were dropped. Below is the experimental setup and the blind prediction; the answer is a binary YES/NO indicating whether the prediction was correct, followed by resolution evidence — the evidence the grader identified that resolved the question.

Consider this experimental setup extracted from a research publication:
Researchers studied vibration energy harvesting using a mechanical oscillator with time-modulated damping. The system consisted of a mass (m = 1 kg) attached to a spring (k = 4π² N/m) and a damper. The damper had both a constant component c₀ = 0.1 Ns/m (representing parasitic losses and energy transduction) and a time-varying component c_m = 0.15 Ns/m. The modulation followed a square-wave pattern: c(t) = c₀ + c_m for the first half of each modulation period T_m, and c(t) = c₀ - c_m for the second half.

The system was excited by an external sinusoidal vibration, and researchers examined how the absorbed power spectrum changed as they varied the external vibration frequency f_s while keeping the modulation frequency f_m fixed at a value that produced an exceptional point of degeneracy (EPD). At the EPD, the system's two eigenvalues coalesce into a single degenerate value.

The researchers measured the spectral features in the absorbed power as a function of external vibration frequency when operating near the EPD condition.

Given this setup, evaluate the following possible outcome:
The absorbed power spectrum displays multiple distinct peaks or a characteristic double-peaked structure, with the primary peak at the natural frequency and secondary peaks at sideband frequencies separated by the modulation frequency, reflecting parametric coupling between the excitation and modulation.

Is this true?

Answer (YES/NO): NO